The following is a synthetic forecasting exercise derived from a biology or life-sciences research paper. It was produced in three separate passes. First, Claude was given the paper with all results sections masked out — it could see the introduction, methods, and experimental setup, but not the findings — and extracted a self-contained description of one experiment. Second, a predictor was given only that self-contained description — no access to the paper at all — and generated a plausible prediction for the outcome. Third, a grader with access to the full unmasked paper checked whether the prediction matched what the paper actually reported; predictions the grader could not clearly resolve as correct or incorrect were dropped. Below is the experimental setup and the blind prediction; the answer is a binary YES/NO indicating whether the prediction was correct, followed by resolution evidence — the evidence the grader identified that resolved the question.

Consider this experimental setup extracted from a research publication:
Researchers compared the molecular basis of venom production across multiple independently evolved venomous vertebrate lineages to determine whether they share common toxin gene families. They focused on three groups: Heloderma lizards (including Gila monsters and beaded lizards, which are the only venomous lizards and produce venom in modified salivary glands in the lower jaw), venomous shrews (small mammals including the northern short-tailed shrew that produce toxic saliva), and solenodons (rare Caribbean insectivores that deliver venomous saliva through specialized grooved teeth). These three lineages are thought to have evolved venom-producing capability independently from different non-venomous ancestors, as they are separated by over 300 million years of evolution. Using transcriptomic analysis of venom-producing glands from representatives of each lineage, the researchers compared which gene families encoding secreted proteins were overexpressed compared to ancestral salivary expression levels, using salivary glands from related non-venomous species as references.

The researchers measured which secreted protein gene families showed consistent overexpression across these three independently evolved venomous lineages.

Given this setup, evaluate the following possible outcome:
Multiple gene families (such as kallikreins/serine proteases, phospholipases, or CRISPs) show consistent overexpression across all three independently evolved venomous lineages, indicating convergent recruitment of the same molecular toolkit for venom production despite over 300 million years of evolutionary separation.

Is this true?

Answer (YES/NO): NO